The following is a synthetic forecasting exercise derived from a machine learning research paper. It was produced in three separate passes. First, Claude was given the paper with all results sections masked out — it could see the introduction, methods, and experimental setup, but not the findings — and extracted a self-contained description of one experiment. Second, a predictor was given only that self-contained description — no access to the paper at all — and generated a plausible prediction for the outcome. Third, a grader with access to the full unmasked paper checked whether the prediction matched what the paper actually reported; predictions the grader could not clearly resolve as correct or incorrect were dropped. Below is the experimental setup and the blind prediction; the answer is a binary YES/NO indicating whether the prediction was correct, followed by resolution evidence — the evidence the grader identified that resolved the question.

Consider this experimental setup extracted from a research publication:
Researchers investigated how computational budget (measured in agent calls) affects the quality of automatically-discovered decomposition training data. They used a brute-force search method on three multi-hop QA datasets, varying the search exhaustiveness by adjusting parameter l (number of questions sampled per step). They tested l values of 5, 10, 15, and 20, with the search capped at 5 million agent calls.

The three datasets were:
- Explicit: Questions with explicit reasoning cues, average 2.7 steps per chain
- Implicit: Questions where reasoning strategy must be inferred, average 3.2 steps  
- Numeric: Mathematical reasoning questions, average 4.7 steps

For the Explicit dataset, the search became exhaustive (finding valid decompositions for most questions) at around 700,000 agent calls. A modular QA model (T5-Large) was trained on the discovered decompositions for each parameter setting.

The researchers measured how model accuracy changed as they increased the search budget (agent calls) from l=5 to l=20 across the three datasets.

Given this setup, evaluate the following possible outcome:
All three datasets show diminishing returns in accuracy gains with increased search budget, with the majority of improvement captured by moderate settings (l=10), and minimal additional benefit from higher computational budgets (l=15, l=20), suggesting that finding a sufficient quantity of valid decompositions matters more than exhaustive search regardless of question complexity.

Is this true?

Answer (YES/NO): NO